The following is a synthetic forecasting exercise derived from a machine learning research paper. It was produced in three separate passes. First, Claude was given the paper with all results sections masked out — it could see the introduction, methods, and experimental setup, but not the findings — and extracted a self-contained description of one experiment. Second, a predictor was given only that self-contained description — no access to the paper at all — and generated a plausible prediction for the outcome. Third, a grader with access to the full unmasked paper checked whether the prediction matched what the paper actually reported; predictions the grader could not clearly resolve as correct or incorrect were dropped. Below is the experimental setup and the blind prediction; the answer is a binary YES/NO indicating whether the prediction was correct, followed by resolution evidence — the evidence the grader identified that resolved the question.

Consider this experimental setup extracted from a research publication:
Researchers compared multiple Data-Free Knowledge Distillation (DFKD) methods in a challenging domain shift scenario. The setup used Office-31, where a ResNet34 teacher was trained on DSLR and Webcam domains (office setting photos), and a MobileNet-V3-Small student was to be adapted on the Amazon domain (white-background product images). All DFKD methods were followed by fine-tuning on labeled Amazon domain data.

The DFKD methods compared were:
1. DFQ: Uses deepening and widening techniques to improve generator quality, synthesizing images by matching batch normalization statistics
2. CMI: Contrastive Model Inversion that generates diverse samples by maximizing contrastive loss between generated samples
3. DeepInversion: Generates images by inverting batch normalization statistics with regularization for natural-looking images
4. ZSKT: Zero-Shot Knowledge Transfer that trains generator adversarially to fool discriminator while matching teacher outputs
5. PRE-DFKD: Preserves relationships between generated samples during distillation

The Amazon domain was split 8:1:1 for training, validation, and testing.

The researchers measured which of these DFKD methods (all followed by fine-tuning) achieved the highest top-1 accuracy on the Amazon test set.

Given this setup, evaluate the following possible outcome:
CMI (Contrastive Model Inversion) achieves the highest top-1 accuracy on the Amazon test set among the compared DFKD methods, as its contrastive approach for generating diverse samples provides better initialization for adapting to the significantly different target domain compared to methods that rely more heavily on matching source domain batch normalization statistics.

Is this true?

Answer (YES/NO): NO